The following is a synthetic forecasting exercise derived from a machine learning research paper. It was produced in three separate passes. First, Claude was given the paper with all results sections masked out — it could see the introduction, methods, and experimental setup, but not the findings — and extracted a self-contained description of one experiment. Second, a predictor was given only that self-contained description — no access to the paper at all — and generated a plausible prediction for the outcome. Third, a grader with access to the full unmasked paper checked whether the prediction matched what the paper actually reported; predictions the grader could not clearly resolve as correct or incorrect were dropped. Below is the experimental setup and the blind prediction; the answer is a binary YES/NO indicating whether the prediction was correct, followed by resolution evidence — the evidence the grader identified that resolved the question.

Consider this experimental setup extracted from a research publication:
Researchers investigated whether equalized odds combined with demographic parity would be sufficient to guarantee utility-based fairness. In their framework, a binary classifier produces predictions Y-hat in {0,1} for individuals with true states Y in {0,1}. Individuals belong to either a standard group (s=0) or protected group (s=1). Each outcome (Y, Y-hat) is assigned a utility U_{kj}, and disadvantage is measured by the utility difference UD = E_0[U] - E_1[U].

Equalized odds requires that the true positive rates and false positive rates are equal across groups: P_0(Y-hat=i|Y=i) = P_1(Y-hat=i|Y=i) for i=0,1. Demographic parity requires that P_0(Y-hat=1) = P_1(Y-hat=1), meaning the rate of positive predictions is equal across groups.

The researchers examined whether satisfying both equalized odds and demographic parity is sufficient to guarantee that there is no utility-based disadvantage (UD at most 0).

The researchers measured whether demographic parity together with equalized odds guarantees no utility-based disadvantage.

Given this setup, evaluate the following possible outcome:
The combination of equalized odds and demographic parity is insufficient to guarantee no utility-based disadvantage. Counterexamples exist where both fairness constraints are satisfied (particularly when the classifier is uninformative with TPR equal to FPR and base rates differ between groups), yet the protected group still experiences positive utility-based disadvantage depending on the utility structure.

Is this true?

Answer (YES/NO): YES